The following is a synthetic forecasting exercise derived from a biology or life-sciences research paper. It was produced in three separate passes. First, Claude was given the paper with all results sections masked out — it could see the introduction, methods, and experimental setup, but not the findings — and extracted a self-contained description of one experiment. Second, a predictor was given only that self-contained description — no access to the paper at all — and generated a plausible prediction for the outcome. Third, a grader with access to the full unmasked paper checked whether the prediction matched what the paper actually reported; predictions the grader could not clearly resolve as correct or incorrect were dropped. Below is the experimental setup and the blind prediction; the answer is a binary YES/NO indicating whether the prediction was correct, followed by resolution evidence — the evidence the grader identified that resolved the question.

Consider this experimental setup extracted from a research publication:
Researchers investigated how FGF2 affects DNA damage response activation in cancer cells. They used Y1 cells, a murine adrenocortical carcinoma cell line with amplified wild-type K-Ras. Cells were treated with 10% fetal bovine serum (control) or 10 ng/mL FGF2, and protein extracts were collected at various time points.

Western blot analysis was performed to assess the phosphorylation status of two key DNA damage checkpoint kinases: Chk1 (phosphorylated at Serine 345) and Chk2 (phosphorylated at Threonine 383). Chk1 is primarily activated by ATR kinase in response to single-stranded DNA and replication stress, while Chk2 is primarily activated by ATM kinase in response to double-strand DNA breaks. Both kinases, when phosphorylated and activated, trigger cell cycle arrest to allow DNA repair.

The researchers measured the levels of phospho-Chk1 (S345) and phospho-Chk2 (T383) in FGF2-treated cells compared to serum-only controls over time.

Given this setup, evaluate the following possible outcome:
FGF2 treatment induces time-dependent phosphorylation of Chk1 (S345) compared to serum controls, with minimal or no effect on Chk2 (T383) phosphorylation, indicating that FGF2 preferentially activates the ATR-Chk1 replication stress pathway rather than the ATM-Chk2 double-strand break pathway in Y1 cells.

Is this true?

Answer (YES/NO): YES